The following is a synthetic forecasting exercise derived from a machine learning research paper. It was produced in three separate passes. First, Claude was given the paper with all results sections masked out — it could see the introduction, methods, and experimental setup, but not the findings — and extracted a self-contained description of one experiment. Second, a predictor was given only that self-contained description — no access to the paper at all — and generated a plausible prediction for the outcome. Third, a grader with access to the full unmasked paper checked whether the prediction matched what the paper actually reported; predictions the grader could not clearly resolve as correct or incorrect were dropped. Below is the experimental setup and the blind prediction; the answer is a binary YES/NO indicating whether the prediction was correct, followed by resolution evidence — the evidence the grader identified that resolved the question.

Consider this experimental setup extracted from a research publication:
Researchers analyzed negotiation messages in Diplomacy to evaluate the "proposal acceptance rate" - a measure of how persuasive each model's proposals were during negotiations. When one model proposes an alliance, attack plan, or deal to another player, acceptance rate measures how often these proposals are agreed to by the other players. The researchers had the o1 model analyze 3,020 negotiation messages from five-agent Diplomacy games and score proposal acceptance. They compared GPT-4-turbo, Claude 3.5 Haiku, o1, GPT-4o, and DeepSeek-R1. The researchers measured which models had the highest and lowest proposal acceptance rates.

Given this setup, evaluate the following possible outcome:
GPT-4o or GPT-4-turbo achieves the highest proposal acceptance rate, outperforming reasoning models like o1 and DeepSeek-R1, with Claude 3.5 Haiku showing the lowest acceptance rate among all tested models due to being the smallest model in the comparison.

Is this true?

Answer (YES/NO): NO